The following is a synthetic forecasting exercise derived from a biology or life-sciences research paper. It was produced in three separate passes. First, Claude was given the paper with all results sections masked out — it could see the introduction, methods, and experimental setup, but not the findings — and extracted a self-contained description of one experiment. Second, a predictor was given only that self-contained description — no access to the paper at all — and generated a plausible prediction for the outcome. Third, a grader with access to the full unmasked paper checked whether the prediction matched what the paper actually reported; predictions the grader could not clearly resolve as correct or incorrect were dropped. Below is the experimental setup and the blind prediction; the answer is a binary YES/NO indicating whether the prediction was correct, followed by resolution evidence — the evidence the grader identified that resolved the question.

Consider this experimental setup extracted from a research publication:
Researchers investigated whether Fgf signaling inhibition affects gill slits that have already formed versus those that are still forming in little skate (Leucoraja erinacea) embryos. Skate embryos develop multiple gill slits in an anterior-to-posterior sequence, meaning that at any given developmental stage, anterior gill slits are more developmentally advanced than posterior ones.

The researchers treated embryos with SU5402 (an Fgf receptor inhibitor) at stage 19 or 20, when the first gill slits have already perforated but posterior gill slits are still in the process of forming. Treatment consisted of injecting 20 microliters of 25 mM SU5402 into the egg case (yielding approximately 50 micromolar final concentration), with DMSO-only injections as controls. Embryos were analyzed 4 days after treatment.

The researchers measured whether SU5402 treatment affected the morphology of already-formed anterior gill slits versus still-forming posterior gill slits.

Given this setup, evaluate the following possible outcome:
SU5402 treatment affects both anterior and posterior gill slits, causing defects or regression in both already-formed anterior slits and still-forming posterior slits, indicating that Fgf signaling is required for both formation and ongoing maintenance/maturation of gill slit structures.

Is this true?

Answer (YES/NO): NO